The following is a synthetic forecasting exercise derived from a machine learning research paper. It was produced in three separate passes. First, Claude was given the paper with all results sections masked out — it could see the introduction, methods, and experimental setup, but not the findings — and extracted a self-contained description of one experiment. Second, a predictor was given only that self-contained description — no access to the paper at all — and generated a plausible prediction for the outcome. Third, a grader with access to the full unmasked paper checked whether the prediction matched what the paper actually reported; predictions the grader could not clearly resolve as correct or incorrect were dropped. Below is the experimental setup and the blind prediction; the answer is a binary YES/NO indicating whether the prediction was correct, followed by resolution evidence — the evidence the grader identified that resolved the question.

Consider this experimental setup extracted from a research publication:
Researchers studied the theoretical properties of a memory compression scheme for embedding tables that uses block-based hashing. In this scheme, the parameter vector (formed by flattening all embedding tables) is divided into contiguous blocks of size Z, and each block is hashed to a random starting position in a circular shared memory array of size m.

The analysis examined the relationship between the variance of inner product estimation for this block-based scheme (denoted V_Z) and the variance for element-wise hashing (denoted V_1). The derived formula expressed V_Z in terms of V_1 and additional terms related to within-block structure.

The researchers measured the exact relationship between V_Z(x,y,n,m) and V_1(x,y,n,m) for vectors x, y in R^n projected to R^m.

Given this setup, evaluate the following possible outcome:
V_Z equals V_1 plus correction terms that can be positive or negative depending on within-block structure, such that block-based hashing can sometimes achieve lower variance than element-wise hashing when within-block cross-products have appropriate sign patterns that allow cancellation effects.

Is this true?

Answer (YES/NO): NO